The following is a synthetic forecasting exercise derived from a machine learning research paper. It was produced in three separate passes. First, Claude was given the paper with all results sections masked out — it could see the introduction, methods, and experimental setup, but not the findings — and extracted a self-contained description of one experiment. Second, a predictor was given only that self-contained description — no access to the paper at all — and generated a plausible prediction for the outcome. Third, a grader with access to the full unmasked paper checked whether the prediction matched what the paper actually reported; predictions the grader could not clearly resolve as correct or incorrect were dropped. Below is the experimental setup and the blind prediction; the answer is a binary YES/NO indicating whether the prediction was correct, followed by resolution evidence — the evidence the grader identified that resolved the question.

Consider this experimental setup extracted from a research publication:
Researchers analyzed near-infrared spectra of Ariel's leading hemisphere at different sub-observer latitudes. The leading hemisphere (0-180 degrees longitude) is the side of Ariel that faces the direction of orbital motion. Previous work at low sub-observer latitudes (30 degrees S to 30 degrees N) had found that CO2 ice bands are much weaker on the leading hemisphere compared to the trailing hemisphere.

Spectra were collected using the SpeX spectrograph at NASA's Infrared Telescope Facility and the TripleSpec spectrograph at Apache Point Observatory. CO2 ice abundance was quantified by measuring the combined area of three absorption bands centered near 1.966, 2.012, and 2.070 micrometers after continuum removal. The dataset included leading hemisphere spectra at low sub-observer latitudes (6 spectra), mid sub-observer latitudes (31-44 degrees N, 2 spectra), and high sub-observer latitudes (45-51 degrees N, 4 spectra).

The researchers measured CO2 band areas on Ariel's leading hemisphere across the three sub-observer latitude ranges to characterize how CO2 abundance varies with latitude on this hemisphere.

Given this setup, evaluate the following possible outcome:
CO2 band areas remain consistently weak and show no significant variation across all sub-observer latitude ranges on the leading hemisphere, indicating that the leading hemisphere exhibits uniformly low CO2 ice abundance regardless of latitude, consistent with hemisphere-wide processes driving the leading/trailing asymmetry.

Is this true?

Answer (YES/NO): YES